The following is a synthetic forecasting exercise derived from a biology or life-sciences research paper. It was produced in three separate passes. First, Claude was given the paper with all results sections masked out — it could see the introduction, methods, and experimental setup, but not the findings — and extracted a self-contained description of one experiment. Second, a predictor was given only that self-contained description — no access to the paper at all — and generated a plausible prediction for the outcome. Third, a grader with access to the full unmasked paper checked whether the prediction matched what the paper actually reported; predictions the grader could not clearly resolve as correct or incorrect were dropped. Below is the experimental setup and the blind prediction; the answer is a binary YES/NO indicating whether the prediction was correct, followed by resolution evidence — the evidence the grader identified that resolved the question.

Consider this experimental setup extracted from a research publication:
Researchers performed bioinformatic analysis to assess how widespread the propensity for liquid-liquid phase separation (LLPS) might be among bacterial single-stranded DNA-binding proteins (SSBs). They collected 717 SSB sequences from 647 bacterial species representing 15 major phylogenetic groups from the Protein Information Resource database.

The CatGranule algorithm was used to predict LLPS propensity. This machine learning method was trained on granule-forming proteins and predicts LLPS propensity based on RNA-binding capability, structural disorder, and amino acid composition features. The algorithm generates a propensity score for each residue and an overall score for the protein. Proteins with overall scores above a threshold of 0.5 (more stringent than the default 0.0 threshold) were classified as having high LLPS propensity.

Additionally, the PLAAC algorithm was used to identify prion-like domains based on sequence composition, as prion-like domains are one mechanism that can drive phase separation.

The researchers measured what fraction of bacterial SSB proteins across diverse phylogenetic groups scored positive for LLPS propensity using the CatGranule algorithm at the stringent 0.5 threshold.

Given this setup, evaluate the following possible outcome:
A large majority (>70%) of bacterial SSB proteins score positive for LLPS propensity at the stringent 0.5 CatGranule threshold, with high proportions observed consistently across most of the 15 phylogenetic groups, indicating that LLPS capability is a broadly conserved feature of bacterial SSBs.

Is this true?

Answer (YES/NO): YES